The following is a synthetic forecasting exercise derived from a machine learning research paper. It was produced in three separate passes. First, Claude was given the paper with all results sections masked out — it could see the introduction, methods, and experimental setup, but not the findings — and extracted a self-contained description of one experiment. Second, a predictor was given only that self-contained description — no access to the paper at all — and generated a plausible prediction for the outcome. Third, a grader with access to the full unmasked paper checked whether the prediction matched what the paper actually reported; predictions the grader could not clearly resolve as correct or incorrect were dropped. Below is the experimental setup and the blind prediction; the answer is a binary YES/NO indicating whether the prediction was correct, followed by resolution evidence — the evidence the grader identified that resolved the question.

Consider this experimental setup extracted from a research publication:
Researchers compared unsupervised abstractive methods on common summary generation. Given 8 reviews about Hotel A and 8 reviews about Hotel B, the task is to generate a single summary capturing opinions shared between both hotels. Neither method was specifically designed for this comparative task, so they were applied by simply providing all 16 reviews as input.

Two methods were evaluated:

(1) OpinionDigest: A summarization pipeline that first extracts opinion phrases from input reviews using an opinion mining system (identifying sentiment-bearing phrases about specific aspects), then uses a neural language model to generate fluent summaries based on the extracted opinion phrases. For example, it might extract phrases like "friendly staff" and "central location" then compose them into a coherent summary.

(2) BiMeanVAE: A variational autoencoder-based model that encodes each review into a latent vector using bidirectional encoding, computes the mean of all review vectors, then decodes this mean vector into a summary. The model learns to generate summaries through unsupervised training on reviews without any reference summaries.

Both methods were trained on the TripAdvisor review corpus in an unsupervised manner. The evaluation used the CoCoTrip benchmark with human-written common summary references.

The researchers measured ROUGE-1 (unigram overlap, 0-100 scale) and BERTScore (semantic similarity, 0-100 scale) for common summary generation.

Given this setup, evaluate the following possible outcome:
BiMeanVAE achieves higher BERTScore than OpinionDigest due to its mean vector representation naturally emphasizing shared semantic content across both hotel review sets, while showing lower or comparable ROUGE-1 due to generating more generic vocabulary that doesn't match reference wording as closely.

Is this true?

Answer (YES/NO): NO